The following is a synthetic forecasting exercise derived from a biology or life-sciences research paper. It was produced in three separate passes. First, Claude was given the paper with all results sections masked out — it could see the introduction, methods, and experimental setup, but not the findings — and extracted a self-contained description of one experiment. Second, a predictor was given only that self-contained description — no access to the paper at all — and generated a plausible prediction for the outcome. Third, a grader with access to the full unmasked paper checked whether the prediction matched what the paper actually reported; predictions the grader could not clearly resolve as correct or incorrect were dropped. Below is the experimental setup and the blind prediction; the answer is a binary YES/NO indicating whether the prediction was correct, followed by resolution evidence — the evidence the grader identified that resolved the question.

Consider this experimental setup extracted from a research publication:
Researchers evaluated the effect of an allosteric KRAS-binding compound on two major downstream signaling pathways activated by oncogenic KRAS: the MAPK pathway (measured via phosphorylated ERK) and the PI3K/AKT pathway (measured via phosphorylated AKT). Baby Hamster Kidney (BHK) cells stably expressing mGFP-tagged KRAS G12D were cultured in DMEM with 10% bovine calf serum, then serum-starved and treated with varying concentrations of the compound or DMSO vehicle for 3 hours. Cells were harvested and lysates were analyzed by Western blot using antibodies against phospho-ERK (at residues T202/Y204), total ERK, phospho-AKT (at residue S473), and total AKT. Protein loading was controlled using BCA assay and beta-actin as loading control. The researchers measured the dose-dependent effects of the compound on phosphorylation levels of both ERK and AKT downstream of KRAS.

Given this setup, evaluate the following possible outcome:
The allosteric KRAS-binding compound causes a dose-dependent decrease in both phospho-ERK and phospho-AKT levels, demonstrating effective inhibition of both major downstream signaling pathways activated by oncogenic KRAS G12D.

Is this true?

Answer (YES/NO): YES